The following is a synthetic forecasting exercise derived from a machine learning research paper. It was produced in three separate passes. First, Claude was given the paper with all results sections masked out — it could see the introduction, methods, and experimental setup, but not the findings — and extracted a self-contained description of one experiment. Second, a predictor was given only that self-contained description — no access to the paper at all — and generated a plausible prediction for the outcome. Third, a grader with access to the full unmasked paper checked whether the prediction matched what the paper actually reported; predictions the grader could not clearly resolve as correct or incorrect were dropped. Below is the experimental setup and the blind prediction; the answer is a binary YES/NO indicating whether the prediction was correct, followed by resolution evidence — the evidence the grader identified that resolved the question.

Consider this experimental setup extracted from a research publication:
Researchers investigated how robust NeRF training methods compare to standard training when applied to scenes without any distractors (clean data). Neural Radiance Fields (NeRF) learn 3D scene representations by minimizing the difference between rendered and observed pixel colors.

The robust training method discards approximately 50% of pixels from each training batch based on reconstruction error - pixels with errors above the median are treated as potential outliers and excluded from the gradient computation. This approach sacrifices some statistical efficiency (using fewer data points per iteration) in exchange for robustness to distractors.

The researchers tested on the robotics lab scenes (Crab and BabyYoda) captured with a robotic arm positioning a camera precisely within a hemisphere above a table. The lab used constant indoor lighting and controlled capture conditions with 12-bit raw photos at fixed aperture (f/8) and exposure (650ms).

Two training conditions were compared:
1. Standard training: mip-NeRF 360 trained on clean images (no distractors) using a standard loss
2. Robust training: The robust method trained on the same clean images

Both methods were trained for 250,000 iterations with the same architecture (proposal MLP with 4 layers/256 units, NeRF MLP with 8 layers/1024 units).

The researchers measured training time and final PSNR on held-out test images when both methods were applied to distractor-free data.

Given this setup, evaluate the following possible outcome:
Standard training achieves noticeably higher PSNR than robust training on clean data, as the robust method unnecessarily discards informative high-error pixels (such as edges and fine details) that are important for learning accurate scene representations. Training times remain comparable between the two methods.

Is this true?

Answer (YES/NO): NO